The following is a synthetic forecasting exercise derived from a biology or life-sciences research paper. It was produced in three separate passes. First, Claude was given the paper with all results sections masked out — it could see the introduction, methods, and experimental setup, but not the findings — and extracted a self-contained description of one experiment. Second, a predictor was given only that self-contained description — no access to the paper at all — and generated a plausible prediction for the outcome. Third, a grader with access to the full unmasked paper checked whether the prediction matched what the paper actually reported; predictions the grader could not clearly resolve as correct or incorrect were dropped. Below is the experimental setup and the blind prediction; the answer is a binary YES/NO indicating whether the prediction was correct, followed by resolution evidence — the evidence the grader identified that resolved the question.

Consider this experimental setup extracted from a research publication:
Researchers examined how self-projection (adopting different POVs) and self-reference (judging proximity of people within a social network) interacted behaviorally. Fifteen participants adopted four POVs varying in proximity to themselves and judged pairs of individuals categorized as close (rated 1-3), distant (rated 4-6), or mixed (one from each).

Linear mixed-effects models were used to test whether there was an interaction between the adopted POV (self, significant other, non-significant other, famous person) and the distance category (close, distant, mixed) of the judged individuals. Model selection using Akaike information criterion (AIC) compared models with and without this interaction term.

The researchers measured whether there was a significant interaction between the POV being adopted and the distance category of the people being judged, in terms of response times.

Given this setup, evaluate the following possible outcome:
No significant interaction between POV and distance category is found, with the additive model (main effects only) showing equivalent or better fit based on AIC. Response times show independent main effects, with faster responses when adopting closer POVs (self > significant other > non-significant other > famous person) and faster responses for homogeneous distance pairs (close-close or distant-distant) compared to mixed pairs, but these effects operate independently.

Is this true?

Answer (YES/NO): NO